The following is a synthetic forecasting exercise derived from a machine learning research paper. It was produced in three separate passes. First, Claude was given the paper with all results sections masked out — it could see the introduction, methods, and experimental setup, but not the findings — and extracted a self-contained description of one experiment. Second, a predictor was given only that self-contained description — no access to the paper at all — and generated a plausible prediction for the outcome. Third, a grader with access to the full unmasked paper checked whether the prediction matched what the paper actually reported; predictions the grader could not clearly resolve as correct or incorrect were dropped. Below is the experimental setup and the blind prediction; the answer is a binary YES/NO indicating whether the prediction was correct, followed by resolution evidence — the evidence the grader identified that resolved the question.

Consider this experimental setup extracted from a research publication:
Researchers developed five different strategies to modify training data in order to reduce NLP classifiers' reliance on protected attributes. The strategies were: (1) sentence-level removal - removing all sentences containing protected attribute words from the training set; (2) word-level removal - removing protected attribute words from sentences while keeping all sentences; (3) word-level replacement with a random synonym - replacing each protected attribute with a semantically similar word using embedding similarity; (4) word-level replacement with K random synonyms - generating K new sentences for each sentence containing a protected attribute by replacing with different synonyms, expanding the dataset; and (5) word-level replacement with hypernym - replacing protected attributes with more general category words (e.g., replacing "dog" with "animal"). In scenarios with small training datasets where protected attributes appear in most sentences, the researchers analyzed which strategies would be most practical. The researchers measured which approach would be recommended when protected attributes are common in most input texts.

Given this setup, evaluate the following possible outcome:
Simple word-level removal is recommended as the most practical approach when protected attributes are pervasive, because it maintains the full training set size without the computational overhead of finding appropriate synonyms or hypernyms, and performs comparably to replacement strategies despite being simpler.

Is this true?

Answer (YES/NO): NO